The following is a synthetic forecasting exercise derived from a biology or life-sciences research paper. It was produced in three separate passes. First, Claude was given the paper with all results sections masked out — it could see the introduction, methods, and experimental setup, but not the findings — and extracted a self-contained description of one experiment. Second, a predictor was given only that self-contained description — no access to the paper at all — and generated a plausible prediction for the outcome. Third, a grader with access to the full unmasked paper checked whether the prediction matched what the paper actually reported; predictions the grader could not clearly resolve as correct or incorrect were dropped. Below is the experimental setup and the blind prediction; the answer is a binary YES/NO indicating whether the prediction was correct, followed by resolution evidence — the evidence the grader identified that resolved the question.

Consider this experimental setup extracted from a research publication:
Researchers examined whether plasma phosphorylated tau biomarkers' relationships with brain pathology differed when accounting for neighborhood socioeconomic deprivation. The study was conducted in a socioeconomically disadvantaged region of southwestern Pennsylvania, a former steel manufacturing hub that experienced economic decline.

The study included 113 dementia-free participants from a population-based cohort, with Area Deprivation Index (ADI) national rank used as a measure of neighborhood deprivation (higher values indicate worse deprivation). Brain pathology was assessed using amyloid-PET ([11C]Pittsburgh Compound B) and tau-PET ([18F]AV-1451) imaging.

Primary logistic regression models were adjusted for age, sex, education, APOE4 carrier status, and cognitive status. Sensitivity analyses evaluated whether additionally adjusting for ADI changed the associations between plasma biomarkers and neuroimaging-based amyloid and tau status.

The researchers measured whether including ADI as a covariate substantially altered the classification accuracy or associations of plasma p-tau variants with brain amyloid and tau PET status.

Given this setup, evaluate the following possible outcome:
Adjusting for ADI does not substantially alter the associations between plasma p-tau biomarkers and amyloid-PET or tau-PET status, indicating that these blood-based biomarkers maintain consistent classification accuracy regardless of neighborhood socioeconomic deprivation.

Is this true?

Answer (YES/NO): YES